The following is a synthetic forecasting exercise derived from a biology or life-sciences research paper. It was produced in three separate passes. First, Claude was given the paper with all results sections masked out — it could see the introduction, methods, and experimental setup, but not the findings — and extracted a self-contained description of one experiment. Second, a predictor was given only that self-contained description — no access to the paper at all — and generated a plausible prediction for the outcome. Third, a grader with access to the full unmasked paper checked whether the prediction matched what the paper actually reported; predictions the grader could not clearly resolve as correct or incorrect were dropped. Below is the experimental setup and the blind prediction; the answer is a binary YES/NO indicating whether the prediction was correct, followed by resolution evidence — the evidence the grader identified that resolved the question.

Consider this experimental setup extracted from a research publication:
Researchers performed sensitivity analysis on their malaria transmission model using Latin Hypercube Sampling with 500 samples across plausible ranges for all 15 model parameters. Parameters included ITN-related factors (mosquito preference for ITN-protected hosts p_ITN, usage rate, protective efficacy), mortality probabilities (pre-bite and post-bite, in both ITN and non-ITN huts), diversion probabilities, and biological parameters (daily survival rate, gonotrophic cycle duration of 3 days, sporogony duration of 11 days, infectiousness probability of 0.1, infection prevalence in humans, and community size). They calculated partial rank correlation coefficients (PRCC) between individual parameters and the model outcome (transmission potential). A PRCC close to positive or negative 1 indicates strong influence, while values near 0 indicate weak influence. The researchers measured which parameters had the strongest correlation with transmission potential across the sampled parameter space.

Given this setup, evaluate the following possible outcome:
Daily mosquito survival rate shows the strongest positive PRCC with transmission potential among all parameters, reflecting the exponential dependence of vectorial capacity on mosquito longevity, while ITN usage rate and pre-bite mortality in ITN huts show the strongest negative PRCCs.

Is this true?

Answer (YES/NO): NO